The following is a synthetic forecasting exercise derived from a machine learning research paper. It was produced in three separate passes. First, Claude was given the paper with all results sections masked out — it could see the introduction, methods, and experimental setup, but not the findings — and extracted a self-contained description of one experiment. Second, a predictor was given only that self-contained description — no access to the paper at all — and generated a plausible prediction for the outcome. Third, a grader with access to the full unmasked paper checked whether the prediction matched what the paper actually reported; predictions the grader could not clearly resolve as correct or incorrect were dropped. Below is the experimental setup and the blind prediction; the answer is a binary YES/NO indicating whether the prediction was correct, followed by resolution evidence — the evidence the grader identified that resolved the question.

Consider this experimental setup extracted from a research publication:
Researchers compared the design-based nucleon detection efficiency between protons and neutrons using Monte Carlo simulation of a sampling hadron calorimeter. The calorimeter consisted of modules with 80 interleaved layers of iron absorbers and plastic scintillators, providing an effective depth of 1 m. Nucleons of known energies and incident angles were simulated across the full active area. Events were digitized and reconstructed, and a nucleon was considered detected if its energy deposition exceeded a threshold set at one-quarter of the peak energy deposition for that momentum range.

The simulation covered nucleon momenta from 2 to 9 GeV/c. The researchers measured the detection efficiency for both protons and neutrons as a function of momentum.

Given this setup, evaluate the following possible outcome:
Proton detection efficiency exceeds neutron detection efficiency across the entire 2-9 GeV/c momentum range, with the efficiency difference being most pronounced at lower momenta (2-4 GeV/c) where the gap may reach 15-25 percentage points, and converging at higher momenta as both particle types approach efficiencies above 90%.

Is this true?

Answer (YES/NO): NO